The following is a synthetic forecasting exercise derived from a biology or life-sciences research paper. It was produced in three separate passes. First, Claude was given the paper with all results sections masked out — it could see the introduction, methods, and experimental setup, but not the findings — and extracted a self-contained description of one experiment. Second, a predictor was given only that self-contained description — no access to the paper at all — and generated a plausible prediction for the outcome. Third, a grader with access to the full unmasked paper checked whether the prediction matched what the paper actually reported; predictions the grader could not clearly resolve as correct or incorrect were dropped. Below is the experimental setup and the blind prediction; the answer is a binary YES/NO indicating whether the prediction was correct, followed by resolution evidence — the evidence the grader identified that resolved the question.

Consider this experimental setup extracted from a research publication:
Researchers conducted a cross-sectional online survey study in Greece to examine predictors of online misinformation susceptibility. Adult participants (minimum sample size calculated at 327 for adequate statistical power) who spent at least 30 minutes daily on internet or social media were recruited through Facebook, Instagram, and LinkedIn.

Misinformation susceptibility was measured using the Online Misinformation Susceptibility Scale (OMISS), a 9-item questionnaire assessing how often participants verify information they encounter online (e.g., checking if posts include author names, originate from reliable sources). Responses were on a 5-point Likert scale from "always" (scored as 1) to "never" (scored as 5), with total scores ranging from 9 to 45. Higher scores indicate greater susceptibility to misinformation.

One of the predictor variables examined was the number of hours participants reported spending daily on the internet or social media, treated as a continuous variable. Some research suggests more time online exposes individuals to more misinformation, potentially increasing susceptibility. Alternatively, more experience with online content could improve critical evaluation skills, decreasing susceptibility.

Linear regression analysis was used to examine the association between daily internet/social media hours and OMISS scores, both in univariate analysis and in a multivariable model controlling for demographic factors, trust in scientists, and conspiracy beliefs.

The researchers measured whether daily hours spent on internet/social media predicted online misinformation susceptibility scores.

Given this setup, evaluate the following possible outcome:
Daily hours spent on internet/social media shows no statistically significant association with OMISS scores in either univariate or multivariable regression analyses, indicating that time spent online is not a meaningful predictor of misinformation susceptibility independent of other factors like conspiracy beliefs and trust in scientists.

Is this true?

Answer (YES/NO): YES